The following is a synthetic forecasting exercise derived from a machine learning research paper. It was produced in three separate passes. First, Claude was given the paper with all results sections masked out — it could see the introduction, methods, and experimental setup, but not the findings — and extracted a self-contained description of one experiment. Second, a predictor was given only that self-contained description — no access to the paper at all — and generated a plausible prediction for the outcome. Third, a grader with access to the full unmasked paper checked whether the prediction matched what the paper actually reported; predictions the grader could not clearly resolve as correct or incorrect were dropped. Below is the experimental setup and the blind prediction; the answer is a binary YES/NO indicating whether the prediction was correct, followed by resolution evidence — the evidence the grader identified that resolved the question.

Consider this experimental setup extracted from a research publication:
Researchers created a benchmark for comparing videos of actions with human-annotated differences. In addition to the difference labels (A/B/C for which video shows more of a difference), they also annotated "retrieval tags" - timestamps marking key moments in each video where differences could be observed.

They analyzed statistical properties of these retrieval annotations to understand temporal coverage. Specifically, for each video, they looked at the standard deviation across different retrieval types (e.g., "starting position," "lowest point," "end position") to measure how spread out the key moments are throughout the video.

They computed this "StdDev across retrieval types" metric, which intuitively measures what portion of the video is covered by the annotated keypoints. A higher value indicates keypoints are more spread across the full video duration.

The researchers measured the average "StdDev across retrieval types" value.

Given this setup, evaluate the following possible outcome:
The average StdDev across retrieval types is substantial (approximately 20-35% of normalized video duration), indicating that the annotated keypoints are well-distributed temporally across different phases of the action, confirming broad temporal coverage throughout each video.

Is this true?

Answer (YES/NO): YES